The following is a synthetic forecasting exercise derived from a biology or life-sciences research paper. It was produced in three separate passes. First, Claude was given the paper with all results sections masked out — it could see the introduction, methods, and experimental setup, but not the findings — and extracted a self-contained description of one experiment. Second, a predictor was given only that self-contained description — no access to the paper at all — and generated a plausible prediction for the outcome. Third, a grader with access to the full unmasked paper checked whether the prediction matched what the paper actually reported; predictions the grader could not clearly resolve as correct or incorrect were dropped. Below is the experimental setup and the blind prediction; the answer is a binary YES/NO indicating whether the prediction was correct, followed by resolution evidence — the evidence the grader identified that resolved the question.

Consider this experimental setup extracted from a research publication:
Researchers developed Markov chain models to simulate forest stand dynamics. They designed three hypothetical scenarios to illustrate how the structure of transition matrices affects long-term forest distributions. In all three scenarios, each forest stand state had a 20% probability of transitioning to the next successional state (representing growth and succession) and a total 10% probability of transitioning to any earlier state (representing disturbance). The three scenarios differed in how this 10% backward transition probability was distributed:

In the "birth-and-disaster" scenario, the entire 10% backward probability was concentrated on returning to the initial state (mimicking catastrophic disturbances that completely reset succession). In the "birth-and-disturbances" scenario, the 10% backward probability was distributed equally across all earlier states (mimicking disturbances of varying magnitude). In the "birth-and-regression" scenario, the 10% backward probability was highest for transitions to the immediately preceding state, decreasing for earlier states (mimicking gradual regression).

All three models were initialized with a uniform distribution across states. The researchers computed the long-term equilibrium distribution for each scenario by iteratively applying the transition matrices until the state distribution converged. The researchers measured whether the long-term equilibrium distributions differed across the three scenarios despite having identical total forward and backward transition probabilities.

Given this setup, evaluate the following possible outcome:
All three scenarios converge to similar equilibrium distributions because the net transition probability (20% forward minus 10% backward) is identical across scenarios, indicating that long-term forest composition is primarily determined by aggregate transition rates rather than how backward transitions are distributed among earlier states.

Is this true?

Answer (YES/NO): NO